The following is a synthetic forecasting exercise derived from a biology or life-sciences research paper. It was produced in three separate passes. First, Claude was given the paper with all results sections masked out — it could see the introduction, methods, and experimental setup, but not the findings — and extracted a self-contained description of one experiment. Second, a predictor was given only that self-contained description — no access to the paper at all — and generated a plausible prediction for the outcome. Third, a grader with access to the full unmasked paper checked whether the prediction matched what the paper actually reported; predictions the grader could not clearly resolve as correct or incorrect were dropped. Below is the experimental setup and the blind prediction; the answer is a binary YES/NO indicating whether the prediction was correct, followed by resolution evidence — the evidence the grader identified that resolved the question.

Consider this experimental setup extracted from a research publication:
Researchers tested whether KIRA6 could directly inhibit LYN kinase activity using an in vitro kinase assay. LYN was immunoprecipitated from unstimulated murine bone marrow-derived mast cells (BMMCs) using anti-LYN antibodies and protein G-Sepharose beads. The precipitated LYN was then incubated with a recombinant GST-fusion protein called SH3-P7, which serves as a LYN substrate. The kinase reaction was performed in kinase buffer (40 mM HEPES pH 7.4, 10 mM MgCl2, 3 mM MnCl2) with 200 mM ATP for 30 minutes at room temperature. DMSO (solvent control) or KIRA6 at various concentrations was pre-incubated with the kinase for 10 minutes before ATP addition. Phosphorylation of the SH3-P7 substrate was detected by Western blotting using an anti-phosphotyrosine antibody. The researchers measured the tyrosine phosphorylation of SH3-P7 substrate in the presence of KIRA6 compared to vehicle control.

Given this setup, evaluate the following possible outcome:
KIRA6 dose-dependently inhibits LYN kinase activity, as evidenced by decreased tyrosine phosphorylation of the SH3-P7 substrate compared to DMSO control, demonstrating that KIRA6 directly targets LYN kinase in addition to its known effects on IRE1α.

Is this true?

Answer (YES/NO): YES